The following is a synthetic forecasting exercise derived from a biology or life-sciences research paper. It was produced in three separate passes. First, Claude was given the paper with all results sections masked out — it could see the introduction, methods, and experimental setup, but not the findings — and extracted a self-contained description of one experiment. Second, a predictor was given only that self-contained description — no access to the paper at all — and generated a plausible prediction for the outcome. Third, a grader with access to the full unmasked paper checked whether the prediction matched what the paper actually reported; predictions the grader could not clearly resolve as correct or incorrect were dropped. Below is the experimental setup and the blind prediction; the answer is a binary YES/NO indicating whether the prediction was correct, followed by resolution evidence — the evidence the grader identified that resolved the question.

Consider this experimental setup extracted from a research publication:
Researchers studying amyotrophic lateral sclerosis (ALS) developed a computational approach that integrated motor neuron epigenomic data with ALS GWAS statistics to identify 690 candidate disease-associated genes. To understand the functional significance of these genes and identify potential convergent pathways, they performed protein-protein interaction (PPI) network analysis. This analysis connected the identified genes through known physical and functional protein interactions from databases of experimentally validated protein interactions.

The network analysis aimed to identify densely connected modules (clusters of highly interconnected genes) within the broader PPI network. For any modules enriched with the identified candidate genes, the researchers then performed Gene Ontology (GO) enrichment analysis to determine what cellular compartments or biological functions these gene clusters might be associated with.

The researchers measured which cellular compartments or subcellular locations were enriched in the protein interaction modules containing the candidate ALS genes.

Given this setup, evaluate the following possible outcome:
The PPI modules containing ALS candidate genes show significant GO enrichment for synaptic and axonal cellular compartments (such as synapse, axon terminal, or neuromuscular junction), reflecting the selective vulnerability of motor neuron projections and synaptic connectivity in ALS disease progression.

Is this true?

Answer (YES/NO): YES